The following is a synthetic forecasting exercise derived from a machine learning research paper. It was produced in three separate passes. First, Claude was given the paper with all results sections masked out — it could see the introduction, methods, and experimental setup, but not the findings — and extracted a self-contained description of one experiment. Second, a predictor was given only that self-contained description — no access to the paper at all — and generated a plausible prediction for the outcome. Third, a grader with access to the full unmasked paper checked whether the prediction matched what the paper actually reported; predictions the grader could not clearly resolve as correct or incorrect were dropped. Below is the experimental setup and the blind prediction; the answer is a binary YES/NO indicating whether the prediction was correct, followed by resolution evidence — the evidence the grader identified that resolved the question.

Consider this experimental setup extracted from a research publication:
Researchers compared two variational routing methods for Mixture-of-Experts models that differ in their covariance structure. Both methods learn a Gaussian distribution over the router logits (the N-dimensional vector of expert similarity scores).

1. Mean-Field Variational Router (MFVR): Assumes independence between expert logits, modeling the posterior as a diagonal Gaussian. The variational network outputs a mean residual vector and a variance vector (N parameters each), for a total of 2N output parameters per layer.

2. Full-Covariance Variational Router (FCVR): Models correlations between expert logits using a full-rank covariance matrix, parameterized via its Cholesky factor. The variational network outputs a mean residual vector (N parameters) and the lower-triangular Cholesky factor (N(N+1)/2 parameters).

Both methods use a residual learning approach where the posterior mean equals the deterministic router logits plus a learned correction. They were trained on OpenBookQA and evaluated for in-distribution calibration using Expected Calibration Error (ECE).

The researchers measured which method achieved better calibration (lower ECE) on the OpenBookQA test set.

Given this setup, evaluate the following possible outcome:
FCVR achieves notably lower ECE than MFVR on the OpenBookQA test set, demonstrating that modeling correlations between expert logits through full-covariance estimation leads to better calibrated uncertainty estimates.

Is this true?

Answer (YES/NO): YES